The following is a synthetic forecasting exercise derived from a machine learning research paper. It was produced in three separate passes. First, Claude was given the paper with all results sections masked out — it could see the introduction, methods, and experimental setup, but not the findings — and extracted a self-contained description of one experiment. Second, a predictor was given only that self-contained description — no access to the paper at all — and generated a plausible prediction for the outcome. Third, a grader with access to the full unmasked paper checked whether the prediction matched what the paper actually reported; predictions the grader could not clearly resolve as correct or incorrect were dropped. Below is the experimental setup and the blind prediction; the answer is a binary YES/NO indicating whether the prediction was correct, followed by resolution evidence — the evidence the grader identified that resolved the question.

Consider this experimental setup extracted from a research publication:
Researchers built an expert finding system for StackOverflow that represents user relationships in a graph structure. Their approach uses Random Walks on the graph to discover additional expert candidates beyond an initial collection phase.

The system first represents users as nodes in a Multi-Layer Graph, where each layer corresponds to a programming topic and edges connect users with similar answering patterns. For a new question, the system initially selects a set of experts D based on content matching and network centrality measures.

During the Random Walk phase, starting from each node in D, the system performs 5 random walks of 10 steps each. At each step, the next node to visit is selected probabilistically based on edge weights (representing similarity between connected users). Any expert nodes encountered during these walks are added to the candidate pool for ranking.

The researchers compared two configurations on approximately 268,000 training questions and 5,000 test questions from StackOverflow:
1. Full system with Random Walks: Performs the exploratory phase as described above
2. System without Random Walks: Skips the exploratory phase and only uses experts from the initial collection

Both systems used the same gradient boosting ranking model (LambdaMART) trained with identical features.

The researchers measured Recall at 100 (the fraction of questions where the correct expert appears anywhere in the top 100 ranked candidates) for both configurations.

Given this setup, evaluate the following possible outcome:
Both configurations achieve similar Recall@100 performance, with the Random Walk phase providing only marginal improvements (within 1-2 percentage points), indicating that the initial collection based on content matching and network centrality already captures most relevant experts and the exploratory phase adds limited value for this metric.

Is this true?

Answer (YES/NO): NO